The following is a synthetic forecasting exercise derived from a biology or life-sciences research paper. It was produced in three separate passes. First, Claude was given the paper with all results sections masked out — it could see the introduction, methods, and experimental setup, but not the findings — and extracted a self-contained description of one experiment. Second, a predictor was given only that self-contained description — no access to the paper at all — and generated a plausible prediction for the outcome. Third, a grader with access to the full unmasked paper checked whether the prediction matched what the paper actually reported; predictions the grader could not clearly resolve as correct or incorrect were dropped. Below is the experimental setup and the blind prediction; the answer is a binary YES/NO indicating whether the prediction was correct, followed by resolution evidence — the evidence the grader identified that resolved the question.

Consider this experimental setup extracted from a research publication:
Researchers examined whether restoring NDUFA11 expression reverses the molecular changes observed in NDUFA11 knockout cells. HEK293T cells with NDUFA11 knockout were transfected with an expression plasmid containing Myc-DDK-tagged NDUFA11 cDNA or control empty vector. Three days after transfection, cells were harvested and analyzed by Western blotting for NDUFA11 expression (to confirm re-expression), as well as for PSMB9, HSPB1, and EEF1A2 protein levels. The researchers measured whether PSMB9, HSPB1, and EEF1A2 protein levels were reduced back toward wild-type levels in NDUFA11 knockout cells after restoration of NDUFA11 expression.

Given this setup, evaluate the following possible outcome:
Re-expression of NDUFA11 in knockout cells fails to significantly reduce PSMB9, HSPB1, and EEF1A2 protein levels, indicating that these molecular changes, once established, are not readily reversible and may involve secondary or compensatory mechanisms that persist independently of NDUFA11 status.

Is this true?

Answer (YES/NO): NO